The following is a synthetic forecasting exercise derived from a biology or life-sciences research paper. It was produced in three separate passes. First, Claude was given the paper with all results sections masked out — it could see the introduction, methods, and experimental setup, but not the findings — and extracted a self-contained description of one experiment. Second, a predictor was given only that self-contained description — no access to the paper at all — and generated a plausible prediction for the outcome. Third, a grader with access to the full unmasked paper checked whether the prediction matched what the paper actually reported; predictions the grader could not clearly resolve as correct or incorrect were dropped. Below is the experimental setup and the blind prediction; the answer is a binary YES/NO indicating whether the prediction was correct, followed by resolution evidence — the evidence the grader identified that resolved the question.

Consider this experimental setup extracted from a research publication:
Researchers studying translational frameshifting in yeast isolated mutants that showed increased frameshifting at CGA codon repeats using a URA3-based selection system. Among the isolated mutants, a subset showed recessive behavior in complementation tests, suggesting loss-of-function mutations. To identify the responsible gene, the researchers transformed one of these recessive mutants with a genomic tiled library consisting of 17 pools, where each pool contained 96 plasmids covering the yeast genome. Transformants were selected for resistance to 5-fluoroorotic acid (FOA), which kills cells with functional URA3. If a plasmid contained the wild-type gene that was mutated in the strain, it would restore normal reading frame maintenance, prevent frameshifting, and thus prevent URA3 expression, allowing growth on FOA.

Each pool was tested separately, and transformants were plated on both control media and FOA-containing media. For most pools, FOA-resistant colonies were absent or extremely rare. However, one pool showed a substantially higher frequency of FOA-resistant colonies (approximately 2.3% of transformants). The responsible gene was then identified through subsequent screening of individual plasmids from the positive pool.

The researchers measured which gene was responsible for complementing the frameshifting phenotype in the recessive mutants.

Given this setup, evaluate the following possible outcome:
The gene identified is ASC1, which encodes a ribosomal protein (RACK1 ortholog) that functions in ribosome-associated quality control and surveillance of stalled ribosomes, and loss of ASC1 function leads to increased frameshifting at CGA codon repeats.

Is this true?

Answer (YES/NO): NO